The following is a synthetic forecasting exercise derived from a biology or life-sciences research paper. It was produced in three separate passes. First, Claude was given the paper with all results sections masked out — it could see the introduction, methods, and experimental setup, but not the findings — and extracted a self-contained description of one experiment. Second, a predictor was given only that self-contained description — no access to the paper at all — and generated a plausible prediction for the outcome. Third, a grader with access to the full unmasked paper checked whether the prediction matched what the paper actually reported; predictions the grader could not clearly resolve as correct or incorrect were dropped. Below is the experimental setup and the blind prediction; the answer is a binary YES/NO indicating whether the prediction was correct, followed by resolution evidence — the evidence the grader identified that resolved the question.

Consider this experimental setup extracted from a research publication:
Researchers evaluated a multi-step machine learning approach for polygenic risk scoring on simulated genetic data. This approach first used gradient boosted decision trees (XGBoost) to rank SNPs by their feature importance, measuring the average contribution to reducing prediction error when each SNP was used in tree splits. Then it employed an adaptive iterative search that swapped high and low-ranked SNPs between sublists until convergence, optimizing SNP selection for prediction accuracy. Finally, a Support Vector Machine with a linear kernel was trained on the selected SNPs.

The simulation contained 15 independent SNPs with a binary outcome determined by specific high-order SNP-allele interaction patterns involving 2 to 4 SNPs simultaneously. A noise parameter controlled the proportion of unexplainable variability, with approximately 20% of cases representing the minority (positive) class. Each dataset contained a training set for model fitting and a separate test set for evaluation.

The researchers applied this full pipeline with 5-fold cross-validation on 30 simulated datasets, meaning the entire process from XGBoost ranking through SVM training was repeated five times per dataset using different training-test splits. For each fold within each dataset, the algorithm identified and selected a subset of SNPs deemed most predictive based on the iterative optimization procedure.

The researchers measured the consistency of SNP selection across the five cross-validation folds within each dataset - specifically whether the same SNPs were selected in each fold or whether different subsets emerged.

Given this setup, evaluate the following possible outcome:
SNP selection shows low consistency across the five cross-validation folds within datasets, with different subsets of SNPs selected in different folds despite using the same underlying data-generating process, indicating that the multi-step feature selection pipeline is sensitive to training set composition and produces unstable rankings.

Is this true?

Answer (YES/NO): YES